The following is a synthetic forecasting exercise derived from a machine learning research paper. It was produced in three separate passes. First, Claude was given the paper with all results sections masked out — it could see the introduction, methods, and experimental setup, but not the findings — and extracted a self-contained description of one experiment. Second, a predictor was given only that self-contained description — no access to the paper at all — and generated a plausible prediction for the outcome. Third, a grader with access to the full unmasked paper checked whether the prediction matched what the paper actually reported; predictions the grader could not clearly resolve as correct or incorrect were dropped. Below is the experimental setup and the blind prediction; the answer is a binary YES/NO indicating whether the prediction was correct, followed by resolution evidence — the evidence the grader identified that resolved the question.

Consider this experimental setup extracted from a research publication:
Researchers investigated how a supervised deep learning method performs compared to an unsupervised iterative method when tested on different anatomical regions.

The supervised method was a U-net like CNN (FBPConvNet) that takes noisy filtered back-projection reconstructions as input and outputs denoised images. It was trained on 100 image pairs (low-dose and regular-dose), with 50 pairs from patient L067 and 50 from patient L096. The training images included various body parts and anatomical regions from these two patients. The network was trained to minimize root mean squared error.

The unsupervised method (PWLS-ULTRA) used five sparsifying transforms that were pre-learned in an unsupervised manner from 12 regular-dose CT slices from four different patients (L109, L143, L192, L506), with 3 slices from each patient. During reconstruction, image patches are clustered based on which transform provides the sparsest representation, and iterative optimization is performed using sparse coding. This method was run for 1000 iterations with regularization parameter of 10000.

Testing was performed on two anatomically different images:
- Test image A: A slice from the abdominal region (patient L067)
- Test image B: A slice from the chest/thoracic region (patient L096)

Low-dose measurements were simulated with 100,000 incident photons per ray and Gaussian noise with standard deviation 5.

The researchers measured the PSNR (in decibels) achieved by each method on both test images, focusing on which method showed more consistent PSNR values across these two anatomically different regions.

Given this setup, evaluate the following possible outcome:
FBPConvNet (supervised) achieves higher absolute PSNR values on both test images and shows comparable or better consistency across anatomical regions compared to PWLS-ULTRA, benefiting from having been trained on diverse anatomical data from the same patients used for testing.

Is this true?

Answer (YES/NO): NO